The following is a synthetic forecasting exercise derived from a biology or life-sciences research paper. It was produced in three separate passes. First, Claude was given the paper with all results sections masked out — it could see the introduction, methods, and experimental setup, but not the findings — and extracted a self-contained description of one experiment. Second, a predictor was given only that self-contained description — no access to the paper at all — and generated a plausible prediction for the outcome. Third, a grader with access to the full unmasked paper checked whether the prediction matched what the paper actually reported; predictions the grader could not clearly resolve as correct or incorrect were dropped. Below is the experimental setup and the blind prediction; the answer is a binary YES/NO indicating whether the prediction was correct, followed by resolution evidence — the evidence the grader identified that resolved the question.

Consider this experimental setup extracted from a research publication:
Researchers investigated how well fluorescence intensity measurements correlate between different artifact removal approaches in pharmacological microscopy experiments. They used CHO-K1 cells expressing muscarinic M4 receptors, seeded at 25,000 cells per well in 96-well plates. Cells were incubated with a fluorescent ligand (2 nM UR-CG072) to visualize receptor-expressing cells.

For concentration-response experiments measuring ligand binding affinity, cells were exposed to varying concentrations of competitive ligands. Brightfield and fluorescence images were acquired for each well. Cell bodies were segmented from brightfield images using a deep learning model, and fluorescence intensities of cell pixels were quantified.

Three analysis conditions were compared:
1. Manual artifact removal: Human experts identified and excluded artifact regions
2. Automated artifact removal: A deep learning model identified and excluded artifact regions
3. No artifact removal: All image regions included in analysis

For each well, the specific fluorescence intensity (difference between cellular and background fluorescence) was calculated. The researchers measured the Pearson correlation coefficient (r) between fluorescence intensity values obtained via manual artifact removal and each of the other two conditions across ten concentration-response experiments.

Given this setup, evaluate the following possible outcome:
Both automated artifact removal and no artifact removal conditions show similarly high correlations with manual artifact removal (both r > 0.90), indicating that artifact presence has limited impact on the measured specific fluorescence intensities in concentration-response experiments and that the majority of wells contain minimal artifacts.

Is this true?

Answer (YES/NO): NO